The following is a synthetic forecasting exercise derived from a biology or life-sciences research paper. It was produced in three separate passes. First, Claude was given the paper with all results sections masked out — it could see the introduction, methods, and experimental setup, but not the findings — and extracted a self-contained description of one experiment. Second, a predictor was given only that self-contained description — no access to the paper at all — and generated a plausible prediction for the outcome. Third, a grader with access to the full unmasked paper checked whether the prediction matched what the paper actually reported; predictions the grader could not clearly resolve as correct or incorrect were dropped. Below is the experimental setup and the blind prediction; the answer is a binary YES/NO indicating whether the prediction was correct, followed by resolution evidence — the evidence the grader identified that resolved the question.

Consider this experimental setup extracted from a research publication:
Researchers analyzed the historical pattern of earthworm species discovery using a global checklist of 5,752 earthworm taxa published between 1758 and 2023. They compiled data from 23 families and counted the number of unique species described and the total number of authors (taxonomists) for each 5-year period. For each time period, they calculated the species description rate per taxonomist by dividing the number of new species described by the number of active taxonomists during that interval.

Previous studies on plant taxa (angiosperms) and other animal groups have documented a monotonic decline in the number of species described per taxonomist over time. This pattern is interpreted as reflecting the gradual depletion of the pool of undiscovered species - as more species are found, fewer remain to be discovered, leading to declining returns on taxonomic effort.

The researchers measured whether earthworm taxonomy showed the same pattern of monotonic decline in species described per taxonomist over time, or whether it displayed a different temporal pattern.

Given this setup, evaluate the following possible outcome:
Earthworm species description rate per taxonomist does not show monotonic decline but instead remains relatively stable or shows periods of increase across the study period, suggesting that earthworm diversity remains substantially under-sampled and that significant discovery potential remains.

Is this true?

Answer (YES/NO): YES